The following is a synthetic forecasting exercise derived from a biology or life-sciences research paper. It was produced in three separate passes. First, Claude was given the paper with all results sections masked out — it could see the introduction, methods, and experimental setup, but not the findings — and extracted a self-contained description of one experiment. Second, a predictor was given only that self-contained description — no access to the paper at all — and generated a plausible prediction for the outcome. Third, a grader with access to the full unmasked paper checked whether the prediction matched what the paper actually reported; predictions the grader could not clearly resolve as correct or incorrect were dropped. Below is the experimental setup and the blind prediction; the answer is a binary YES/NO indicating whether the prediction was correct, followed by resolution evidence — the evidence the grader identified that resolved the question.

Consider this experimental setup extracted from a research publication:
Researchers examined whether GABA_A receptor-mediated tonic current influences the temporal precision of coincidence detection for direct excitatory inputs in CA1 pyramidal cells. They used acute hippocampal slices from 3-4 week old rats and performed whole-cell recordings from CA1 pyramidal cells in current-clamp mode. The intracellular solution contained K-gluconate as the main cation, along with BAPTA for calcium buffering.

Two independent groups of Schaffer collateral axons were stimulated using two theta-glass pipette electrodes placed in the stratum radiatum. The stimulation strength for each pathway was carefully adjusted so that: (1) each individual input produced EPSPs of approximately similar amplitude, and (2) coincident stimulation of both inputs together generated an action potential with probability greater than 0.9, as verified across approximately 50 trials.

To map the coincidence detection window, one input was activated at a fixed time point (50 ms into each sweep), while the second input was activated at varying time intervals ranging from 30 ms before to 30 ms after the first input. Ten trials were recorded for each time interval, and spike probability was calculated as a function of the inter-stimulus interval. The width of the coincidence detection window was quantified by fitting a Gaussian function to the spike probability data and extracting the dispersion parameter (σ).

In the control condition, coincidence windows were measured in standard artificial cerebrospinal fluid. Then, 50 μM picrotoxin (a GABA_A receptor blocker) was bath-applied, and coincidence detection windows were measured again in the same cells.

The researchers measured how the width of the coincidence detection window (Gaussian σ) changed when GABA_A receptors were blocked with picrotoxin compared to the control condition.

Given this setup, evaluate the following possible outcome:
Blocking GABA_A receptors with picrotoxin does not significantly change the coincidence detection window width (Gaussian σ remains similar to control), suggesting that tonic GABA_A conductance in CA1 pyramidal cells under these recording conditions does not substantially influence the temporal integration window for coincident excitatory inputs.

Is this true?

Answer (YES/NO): NO